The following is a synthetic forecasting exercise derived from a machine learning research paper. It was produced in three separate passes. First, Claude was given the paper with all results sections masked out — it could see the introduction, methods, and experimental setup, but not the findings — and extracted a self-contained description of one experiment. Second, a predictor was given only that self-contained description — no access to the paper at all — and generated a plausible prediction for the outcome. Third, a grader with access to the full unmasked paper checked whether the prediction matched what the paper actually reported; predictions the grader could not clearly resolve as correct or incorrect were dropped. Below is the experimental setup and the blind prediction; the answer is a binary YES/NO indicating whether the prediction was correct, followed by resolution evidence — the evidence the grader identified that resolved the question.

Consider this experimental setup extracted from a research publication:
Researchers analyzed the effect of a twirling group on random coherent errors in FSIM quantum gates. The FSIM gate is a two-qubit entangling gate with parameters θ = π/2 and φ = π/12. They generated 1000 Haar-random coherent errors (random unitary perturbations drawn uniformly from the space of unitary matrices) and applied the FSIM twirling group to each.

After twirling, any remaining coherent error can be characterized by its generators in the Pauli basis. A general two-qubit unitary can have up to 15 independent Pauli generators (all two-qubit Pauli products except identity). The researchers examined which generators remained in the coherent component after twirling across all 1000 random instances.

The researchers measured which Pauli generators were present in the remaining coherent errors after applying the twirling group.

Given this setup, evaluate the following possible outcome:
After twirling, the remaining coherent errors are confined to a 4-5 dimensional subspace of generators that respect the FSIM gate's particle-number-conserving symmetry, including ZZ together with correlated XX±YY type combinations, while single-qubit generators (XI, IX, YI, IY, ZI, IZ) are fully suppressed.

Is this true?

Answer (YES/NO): NO